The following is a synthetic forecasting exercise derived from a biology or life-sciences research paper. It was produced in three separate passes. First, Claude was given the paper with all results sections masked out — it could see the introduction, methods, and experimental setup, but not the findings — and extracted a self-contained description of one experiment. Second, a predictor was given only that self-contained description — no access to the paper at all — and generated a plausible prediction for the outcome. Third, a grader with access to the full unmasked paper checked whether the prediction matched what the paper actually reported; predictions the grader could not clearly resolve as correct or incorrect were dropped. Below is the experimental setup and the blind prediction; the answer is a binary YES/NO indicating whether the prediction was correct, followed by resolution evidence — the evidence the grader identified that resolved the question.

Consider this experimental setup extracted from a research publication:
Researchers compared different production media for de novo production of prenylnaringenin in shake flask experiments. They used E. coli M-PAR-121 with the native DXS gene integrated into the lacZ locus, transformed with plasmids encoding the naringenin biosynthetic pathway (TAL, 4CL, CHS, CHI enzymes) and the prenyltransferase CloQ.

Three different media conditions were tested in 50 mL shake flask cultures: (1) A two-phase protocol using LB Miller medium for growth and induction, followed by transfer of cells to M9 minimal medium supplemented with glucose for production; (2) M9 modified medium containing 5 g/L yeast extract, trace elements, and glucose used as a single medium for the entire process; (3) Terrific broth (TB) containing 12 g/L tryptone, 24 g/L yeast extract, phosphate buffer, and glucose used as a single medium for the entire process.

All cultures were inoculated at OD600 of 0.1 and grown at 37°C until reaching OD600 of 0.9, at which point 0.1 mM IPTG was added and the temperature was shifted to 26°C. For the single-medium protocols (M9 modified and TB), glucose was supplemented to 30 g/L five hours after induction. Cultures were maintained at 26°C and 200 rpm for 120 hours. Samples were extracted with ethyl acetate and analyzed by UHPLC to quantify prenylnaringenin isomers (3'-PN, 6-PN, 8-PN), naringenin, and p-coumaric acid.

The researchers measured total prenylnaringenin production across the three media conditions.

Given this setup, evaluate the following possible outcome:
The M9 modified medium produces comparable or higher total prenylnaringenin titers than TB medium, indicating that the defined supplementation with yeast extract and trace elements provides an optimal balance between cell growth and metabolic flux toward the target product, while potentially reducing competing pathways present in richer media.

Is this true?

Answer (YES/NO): NO